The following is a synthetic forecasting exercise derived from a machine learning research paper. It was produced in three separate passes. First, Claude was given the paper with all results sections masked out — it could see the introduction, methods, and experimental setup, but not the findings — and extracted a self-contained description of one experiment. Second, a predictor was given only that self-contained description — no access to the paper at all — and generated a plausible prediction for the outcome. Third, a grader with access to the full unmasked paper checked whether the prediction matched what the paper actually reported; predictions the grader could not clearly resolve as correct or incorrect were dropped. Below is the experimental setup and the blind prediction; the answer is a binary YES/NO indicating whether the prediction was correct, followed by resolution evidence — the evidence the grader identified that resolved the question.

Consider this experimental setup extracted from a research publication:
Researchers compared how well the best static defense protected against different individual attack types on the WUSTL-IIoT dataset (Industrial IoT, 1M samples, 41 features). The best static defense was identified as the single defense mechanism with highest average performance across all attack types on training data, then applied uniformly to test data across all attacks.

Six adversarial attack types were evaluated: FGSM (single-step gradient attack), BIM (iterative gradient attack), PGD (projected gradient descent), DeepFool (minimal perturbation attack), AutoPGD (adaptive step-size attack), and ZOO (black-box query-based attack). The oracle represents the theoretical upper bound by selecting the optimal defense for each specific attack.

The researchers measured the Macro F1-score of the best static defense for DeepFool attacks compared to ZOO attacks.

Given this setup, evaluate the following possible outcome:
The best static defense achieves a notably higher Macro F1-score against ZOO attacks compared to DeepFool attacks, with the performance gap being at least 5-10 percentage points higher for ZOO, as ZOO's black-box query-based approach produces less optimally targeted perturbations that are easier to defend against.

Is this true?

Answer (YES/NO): YES